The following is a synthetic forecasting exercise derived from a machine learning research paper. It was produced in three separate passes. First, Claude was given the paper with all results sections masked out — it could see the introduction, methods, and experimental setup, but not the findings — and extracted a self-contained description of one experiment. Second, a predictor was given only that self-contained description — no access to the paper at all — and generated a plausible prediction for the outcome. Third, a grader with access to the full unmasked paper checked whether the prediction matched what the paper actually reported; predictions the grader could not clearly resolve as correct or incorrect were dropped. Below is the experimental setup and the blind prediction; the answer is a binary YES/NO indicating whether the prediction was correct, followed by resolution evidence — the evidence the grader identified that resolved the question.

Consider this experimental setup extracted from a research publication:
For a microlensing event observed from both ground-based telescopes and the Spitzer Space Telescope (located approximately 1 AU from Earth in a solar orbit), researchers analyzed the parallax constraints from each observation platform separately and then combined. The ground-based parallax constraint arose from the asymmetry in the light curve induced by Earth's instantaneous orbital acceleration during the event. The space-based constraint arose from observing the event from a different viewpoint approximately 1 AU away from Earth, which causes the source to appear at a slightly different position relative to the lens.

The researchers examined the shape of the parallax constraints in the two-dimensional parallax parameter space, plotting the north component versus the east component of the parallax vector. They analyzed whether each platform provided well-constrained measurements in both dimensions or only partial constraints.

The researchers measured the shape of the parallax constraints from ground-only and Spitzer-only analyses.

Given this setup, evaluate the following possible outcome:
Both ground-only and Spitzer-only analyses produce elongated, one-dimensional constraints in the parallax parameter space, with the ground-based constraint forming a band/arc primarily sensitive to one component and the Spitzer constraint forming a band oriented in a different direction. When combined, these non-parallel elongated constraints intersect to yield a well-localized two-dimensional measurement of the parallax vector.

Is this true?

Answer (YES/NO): YES